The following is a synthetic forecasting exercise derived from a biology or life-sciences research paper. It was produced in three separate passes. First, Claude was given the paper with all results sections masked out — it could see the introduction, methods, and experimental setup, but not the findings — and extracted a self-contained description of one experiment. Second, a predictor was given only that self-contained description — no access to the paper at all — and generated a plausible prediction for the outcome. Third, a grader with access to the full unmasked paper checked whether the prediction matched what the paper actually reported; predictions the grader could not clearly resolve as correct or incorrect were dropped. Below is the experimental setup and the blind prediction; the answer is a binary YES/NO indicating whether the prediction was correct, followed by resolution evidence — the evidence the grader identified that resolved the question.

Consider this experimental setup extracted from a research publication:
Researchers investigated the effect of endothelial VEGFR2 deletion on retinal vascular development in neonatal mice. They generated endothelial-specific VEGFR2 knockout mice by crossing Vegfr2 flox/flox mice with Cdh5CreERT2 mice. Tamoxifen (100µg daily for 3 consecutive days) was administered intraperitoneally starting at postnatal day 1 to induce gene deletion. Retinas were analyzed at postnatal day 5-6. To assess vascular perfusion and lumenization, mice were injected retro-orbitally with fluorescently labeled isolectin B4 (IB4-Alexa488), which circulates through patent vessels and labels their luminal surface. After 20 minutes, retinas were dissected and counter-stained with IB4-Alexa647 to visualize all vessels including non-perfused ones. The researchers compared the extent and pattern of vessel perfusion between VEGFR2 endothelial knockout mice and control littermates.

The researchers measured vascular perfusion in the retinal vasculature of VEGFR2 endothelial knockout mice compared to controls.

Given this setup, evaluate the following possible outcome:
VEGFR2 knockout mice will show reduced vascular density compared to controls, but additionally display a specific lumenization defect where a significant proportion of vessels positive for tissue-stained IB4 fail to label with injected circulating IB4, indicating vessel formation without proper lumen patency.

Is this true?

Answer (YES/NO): NO